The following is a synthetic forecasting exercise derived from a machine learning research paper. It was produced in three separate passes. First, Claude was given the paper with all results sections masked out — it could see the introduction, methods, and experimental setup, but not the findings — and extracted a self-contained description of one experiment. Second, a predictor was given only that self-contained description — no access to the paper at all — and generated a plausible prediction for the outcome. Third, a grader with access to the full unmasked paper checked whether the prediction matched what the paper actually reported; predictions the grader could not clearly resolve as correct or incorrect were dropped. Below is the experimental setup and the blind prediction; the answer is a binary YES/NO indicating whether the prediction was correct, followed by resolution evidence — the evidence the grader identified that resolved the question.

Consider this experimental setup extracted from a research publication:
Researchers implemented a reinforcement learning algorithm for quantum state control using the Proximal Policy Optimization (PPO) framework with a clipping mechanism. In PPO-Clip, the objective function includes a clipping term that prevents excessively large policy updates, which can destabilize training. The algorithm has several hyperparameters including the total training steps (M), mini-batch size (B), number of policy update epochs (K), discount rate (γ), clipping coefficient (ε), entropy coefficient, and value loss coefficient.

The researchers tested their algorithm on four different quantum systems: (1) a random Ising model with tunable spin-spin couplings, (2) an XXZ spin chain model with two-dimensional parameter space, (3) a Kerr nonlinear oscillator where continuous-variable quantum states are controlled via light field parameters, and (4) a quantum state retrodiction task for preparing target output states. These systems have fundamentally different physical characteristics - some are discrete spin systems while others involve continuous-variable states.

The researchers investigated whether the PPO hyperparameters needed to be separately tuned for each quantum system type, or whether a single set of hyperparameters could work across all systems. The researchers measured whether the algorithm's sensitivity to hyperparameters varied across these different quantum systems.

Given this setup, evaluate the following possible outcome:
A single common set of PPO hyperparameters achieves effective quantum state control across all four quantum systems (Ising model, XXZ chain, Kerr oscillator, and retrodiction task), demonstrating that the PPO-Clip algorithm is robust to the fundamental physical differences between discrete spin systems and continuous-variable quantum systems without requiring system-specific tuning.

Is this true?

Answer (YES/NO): YES